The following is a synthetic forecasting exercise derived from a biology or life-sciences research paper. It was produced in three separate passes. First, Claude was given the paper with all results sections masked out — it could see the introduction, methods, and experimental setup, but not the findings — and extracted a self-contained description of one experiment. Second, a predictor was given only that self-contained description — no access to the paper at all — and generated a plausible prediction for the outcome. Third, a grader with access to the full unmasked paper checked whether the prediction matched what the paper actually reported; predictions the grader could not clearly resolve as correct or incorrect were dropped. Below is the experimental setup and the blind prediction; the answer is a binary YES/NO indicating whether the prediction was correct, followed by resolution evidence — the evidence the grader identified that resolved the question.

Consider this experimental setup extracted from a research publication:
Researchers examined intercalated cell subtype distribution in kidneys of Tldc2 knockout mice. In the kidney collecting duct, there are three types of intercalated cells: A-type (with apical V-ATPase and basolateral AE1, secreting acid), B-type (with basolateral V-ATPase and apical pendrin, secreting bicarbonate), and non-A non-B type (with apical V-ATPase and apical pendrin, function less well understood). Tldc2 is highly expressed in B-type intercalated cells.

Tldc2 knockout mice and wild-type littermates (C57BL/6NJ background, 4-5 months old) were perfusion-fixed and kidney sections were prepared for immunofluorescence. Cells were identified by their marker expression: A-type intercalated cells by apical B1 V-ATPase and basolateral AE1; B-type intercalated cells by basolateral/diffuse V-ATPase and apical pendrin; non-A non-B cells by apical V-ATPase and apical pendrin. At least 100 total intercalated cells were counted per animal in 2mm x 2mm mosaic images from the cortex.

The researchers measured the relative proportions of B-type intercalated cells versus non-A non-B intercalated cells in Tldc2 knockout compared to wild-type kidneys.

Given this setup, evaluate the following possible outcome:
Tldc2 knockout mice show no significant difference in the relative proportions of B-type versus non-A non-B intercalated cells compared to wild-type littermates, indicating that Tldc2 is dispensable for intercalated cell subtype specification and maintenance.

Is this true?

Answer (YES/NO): NO